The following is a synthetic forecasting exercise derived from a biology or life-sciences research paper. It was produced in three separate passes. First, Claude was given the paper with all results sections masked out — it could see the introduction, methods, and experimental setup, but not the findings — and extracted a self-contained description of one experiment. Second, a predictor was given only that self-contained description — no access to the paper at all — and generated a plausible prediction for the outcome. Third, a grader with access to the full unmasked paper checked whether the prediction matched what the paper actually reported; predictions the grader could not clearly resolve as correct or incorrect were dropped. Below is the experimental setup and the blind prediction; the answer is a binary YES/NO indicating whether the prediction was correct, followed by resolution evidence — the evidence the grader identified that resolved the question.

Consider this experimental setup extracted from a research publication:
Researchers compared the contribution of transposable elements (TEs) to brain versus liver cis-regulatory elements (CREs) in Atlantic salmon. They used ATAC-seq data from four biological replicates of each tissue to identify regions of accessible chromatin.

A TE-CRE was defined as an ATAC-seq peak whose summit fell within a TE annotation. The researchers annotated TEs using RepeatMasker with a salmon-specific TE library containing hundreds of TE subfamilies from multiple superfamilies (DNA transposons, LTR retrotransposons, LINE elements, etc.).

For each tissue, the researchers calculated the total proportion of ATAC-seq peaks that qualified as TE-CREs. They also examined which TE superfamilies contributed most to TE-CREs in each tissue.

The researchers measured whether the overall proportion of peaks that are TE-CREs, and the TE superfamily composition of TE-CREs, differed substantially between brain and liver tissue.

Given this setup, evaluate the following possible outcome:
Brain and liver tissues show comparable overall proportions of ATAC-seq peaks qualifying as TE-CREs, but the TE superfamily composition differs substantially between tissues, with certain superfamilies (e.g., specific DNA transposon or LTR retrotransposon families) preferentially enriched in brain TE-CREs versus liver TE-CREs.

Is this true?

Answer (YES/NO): NO